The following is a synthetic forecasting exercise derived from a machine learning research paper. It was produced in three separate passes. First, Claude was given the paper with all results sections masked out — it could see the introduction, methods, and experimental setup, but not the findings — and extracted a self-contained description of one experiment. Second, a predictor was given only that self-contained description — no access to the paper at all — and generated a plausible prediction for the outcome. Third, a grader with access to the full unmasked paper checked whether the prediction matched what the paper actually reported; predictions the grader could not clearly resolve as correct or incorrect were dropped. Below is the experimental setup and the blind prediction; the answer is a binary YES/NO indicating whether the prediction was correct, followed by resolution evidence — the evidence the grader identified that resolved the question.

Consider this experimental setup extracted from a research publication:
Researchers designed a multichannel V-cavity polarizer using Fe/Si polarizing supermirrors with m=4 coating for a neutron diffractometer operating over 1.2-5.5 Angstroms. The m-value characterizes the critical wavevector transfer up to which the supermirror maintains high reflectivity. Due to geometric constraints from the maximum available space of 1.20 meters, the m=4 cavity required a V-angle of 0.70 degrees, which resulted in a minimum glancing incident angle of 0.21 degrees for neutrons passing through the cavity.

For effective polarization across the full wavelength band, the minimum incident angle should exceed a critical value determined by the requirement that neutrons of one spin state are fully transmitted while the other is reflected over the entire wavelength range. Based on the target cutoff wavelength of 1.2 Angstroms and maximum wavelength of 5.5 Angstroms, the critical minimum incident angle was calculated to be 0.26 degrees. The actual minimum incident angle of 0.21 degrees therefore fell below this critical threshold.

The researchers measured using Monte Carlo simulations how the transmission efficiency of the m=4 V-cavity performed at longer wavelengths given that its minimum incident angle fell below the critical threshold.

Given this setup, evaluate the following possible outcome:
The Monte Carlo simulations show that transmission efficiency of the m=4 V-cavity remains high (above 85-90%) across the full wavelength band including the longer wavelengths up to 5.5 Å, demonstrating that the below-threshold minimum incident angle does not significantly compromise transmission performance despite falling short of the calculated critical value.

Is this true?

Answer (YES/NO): NO